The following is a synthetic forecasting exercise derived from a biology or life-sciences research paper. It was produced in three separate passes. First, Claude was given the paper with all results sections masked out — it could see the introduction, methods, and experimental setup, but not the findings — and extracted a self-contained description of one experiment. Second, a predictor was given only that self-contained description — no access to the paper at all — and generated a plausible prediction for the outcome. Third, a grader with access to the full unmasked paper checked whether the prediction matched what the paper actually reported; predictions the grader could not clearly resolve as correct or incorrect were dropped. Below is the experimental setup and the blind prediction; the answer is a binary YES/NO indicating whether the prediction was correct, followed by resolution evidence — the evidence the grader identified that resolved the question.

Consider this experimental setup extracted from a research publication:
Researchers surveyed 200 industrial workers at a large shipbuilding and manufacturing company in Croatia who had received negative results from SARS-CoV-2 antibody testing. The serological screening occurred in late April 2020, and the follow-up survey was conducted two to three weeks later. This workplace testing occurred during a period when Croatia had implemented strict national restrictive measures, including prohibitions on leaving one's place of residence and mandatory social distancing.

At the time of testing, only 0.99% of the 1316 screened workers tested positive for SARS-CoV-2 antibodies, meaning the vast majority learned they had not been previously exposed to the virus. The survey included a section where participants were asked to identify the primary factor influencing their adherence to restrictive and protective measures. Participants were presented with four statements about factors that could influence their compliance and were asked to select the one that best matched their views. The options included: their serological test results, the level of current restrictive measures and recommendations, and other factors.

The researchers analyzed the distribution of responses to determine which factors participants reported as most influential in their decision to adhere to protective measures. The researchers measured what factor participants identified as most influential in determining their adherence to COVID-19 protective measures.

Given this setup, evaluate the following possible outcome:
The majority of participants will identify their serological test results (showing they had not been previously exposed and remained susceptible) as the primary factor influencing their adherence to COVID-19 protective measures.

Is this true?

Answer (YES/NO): NO